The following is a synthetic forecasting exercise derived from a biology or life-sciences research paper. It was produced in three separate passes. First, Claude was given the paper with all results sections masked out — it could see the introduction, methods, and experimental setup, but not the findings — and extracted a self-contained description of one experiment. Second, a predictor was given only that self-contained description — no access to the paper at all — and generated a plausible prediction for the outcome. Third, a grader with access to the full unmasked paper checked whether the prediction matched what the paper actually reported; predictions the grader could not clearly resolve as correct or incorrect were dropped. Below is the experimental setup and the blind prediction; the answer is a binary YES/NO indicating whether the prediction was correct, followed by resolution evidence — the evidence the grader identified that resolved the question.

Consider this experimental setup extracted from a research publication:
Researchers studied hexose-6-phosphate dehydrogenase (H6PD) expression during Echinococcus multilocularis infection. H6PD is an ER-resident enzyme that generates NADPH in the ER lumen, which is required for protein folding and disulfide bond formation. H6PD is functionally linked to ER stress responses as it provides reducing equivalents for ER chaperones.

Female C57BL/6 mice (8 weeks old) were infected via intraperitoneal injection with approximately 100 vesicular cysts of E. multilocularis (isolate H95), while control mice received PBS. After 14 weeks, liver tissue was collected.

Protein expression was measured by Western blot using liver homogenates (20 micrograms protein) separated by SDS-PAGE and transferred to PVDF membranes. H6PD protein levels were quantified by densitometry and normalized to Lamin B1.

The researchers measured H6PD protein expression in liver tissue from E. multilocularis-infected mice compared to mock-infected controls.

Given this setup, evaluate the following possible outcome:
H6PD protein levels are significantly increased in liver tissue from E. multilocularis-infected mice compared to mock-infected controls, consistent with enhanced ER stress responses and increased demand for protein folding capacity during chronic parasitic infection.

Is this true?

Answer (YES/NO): YES